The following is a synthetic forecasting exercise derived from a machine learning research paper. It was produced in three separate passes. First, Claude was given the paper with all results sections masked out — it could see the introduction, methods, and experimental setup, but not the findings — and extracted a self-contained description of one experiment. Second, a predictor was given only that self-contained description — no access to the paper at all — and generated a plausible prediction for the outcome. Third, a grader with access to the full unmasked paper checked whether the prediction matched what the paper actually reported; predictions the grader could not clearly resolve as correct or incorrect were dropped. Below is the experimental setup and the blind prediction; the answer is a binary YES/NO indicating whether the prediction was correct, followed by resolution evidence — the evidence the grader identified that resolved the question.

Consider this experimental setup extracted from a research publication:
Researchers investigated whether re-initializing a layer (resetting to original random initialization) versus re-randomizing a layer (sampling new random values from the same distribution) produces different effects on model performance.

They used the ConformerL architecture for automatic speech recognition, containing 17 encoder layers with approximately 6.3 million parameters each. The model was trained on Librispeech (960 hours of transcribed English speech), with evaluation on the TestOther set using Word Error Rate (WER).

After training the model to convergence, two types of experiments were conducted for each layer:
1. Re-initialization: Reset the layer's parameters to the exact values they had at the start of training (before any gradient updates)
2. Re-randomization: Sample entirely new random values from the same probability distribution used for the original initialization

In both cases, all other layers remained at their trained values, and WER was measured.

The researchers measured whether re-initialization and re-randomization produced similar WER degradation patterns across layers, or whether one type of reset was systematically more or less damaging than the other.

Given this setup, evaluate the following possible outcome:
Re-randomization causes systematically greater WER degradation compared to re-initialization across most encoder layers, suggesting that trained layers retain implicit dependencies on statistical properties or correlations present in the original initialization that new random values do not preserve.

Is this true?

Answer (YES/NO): YES